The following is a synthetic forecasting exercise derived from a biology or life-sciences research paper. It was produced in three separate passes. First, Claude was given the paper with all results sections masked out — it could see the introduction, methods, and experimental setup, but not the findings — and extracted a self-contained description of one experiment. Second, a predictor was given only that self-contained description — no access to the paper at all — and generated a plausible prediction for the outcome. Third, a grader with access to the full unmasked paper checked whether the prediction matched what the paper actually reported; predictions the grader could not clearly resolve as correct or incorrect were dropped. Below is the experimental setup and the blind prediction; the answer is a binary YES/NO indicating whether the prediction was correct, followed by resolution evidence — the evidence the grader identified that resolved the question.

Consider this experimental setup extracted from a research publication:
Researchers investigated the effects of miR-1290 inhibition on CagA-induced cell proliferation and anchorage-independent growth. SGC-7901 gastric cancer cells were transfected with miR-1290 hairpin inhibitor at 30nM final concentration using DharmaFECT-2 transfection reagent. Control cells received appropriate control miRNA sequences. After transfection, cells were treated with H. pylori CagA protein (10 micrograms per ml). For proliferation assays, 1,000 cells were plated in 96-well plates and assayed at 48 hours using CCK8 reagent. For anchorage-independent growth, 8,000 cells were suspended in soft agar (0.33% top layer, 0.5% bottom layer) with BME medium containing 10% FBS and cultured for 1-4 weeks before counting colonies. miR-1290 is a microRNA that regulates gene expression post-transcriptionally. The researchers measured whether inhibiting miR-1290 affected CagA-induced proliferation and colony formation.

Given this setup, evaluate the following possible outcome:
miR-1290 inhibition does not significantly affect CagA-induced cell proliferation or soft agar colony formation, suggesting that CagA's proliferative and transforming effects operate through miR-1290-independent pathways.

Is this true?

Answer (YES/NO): NO